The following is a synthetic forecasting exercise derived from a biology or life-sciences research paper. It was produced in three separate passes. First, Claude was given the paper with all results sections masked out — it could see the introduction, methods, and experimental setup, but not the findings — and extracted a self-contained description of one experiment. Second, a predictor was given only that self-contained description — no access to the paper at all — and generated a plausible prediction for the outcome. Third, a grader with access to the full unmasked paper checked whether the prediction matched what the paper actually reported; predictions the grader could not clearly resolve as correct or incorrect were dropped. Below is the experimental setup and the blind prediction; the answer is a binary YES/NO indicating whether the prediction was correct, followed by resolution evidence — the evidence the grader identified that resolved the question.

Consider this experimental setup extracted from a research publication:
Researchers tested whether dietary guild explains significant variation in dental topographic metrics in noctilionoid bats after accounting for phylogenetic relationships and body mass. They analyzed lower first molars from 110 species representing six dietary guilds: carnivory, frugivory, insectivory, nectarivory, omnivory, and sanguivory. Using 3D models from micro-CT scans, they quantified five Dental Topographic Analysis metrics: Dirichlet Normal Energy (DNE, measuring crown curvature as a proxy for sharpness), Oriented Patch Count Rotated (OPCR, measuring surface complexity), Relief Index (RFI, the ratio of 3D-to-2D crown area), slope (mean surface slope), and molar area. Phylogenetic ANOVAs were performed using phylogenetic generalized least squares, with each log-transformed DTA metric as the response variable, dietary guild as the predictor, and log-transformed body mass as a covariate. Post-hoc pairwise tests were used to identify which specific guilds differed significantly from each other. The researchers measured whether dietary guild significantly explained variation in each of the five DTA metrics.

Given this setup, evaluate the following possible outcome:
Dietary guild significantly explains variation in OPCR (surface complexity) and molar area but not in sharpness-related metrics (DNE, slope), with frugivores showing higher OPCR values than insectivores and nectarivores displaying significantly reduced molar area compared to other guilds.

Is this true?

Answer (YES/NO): NO